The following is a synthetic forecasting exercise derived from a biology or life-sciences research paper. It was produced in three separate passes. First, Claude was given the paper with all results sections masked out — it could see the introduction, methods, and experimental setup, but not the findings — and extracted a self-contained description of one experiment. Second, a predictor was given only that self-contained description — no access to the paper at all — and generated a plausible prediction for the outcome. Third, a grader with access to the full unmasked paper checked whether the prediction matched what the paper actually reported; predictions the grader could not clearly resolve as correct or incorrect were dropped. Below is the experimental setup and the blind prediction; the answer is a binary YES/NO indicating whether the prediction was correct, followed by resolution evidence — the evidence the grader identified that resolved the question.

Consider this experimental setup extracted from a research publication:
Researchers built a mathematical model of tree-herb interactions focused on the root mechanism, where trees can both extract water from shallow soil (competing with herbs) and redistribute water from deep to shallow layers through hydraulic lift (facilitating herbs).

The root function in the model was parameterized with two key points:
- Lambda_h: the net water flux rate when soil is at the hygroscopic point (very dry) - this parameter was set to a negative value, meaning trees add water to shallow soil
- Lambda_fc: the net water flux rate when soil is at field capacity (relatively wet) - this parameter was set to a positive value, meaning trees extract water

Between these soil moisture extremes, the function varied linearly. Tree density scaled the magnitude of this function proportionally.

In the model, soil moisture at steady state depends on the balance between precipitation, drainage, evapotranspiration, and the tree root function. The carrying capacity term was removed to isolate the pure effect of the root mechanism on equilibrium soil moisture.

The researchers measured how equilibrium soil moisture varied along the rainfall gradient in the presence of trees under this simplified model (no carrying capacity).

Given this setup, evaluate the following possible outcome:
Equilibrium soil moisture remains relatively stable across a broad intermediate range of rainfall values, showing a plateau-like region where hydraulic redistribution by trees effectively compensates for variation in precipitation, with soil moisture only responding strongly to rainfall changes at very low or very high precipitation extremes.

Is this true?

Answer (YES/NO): NO